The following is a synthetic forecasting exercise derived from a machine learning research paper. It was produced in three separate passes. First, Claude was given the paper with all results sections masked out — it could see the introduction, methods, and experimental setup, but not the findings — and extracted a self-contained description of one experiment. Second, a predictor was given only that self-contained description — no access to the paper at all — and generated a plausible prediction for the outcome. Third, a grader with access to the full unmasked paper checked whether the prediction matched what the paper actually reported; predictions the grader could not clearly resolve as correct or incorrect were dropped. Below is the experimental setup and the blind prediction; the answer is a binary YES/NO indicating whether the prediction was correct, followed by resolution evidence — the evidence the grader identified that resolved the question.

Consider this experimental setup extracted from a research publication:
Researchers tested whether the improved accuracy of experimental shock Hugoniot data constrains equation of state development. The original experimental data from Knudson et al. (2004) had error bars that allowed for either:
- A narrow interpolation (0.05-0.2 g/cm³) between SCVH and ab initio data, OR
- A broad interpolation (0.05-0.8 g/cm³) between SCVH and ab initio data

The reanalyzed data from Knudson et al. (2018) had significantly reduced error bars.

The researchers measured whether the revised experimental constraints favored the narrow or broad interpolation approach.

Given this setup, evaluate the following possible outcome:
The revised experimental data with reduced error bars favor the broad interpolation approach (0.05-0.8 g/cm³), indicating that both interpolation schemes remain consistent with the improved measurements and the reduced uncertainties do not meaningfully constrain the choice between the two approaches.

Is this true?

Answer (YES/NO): NO